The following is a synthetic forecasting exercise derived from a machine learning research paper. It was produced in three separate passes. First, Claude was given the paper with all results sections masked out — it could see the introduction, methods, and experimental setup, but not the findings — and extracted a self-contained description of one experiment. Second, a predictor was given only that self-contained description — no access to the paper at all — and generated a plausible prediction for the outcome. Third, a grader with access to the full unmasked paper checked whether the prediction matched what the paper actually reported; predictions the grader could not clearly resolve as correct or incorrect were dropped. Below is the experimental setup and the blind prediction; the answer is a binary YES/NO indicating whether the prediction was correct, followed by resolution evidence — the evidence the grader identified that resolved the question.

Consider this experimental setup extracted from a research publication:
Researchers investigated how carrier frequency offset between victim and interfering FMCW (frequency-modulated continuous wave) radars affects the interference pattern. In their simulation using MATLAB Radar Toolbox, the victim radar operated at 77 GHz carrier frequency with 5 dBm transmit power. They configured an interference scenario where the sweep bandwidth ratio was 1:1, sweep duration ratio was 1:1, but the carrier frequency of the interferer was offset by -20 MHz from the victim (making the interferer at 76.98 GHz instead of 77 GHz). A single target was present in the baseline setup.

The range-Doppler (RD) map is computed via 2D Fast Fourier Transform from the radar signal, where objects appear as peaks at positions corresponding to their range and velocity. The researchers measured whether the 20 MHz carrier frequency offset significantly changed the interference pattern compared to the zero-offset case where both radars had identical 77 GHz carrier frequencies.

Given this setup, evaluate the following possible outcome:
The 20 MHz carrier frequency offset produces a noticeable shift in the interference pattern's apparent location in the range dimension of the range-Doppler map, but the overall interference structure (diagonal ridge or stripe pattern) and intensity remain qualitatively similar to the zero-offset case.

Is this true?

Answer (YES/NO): NO